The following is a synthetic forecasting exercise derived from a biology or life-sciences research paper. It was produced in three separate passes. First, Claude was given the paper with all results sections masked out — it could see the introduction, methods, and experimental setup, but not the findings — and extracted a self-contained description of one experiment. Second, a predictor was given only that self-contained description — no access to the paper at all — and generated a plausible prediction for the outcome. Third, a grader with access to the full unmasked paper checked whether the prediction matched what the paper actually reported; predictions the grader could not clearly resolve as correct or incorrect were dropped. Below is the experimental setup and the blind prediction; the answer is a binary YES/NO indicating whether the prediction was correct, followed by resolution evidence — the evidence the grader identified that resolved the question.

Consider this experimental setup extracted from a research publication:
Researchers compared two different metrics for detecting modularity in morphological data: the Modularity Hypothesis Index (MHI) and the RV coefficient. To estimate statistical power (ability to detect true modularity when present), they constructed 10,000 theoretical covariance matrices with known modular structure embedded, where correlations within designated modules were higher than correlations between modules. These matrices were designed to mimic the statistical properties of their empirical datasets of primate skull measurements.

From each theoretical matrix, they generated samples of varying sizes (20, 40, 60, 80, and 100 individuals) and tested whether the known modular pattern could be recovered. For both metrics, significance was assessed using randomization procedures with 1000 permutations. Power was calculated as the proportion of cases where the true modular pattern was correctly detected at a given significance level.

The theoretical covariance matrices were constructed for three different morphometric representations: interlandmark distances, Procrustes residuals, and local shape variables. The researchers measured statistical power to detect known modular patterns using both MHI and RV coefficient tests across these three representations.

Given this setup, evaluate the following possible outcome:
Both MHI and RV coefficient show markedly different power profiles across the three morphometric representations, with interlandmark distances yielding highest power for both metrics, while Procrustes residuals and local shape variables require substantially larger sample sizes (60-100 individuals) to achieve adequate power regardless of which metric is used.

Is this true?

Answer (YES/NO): NO